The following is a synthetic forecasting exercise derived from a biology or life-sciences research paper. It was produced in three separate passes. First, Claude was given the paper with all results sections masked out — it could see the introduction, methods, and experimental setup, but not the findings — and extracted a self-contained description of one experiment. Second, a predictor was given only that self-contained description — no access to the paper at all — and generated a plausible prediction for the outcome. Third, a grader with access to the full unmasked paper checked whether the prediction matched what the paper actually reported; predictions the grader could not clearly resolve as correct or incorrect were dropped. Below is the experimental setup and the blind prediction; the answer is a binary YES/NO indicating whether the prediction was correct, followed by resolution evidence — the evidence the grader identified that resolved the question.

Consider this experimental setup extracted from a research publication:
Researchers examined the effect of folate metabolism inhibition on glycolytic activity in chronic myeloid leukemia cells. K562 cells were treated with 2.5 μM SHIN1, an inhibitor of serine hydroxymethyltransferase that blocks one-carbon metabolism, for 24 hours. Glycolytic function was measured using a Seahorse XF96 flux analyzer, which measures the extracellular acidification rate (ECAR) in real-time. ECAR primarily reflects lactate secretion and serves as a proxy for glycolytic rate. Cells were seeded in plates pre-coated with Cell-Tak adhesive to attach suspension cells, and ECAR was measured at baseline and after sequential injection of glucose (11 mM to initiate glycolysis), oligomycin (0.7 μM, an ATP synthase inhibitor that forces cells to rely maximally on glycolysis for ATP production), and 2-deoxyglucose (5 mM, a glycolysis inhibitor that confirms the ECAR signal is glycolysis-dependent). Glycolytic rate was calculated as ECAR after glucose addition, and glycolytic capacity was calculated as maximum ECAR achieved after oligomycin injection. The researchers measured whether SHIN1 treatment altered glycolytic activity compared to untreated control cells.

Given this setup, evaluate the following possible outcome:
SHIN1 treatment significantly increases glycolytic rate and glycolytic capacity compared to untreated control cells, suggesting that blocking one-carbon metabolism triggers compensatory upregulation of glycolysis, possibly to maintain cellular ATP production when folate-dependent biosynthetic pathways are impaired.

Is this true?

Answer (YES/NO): NO